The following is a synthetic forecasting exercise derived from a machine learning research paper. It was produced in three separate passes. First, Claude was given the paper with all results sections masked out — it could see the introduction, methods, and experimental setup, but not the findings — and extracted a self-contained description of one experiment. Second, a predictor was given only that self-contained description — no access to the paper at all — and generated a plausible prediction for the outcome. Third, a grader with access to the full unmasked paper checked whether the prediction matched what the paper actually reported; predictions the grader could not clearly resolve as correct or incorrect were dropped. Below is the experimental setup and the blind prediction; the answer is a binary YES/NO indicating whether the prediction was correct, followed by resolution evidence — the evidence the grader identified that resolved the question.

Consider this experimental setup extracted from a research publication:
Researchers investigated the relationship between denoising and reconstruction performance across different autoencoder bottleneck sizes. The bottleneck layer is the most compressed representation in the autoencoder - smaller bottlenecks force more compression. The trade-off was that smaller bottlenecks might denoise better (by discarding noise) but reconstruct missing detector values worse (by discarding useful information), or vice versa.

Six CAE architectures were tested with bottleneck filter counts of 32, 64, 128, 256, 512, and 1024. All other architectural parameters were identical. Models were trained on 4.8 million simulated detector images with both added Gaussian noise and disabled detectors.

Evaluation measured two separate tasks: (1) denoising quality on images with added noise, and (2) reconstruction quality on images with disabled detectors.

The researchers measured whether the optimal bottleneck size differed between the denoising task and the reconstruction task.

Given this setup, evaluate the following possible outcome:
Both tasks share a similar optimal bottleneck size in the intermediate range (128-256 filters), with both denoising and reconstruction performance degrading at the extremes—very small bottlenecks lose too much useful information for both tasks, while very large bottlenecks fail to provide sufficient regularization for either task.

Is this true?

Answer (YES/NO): NO